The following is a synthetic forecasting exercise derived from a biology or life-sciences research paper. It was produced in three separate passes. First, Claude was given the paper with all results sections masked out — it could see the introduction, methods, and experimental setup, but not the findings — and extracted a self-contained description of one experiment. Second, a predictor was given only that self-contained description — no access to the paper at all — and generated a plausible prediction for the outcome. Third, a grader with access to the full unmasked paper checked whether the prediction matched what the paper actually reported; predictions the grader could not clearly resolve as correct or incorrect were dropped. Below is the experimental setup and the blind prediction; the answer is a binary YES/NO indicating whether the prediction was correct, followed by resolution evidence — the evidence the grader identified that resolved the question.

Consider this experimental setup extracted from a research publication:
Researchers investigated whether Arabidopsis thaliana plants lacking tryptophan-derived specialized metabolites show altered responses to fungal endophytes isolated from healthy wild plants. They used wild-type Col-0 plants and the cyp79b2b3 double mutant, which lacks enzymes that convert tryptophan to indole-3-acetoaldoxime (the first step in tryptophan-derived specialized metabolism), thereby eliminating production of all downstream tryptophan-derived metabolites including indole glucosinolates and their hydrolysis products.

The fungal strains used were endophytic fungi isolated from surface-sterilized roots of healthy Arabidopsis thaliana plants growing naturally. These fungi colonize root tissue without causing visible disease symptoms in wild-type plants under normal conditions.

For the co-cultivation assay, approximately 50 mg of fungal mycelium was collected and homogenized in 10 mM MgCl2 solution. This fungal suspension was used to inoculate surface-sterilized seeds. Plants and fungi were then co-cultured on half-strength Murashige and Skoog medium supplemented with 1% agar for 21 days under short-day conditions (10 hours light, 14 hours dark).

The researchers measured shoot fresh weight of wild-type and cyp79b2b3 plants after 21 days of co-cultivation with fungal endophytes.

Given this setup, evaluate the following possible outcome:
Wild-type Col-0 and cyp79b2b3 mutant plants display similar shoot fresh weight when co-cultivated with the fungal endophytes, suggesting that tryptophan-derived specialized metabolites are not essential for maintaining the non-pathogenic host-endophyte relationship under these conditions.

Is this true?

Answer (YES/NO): NO